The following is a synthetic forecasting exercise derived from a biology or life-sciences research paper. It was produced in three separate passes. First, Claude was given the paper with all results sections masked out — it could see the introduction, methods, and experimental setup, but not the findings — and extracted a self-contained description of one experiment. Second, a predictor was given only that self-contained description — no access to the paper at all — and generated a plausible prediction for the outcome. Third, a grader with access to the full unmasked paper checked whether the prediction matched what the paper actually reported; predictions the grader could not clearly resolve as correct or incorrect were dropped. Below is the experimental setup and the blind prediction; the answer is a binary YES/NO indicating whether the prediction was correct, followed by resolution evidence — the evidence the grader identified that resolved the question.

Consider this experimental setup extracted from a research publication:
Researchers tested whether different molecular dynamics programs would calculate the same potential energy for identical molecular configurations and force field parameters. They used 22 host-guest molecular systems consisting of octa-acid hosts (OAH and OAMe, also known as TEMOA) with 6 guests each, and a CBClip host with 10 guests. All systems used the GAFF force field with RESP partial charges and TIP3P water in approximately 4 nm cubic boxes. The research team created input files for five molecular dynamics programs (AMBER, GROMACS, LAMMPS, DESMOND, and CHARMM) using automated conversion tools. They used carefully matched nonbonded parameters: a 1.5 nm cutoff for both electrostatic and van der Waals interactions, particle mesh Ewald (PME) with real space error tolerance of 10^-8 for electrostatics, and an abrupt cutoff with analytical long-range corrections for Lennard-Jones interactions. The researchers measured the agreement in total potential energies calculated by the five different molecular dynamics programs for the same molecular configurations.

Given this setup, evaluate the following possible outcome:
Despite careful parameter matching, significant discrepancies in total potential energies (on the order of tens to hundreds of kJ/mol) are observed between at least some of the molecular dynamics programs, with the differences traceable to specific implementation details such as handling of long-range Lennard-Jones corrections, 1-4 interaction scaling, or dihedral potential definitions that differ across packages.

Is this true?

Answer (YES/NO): NO